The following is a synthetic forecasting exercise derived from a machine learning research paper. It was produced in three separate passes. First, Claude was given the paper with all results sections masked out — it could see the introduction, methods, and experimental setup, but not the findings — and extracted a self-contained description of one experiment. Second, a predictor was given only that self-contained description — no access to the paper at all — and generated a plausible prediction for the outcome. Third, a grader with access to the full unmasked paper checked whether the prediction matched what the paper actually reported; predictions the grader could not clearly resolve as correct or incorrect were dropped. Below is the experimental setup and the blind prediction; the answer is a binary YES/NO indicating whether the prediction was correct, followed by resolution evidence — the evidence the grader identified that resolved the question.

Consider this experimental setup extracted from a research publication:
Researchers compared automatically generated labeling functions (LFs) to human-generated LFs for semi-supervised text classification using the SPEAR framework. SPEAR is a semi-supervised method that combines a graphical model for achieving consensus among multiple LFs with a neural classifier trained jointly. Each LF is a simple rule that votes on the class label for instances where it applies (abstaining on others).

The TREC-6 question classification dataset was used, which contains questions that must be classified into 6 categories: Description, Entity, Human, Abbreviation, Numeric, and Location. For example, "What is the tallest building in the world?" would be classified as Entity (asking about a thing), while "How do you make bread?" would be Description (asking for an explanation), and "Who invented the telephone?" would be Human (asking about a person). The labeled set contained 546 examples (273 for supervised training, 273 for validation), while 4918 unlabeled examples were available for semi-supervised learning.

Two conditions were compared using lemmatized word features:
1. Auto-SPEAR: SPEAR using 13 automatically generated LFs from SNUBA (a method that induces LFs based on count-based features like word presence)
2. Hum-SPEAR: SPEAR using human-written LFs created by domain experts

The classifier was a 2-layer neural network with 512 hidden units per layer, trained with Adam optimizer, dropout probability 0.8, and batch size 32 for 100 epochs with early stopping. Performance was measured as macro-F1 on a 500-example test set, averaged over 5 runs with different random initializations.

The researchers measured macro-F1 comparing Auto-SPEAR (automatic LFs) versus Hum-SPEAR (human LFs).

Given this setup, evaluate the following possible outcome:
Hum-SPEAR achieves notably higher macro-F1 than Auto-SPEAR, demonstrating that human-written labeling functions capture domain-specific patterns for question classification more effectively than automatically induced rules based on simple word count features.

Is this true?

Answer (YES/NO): NO